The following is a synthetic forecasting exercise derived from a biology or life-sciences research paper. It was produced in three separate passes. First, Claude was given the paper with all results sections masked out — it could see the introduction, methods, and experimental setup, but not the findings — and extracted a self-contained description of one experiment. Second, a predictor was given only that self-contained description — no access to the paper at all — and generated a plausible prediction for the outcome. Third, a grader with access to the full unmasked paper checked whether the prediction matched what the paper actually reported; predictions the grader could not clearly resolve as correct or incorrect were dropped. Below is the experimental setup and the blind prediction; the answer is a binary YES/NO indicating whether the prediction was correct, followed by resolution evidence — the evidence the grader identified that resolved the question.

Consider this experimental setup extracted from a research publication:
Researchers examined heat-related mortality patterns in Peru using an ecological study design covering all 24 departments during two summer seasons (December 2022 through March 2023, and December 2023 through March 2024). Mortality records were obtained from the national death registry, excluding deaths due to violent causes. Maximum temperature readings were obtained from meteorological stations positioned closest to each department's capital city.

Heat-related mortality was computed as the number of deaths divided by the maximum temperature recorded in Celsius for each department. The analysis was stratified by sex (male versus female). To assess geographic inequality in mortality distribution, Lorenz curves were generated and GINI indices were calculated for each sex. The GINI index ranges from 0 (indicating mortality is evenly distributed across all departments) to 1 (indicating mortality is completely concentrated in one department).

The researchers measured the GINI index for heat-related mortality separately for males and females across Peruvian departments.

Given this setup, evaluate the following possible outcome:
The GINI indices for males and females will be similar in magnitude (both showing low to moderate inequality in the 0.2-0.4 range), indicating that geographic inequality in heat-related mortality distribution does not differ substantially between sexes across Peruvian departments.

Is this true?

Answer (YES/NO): NO